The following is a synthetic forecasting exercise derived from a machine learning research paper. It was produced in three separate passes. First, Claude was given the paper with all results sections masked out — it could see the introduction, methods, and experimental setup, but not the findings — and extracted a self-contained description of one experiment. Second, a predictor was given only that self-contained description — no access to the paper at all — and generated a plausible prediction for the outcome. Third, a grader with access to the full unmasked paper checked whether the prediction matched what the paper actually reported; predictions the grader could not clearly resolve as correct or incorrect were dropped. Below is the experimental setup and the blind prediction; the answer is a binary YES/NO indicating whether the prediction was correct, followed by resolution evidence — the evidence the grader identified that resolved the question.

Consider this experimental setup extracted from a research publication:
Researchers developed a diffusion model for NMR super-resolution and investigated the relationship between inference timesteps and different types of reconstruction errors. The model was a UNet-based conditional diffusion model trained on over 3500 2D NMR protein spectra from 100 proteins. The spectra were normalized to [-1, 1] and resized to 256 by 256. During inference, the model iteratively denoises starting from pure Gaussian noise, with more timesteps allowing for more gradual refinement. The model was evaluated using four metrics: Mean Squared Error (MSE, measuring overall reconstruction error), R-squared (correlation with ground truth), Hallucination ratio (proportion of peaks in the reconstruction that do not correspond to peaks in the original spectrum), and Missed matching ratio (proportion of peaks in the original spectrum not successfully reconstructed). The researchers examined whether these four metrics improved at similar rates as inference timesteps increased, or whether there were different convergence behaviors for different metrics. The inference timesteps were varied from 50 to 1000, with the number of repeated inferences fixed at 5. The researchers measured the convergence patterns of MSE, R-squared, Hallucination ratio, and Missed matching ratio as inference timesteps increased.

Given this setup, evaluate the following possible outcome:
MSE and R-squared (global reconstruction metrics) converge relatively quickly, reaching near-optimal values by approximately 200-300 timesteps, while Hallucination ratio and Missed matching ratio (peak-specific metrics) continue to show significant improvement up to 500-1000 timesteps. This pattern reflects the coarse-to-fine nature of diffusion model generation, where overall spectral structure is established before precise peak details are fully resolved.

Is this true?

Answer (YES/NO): NO